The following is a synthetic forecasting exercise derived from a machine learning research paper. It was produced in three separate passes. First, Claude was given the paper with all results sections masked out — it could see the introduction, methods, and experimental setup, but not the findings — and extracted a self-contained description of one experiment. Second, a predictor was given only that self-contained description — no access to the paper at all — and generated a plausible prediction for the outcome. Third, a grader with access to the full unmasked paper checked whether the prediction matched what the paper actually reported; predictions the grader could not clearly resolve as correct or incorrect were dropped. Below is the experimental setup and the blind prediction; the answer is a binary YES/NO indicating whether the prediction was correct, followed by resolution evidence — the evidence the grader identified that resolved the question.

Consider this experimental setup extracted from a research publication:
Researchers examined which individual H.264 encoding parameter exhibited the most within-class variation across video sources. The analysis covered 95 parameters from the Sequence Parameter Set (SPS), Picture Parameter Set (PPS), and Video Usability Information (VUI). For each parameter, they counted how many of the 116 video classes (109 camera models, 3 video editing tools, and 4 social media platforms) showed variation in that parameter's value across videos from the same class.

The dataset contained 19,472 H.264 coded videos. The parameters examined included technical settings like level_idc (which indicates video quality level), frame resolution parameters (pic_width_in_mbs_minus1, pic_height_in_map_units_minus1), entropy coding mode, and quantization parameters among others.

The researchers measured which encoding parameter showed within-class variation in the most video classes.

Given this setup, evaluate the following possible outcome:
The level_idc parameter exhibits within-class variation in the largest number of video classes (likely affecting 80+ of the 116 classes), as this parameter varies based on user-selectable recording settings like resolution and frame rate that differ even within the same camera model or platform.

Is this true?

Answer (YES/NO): NO